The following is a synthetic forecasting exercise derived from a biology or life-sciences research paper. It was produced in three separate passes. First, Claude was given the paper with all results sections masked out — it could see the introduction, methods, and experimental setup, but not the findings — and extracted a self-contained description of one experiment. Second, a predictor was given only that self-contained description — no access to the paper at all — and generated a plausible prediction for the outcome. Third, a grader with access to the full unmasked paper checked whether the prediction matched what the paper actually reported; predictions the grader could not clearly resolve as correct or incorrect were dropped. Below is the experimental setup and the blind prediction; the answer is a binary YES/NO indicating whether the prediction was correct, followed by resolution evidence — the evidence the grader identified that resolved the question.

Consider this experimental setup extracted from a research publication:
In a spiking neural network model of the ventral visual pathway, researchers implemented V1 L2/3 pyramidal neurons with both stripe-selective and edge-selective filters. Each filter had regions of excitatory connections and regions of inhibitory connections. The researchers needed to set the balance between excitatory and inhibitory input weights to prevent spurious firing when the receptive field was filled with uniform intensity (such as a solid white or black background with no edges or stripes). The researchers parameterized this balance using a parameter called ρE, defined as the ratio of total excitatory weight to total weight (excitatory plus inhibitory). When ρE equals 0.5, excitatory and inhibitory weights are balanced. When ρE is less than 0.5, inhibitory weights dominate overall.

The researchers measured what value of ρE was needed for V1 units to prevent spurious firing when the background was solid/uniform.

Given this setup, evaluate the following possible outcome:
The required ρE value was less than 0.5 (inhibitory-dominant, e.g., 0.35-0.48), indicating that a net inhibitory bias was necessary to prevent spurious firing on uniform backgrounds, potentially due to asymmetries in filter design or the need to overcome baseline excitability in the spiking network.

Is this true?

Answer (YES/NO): YES